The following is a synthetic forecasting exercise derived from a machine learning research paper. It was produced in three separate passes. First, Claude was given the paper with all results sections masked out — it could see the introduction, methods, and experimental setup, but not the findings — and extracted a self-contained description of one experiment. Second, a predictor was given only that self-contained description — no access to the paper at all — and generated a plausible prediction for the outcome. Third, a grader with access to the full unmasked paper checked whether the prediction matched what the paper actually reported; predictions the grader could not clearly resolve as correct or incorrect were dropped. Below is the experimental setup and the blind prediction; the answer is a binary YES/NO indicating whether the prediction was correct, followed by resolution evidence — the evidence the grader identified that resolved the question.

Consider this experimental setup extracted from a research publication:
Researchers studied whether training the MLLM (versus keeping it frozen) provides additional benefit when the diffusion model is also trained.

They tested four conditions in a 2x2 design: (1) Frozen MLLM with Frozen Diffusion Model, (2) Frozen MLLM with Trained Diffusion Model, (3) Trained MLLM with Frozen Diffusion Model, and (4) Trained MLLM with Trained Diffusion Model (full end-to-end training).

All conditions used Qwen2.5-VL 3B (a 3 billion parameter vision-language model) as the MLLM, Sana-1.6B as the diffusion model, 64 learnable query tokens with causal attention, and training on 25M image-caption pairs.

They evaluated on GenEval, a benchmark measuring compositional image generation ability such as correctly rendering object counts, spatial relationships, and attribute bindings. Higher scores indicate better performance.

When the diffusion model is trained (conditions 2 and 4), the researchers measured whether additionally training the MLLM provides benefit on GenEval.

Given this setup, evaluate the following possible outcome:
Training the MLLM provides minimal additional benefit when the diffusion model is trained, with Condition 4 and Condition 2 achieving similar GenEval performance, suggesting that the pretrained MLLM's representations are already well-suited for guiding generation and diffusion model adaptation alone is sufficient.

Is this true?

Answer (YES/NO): YES